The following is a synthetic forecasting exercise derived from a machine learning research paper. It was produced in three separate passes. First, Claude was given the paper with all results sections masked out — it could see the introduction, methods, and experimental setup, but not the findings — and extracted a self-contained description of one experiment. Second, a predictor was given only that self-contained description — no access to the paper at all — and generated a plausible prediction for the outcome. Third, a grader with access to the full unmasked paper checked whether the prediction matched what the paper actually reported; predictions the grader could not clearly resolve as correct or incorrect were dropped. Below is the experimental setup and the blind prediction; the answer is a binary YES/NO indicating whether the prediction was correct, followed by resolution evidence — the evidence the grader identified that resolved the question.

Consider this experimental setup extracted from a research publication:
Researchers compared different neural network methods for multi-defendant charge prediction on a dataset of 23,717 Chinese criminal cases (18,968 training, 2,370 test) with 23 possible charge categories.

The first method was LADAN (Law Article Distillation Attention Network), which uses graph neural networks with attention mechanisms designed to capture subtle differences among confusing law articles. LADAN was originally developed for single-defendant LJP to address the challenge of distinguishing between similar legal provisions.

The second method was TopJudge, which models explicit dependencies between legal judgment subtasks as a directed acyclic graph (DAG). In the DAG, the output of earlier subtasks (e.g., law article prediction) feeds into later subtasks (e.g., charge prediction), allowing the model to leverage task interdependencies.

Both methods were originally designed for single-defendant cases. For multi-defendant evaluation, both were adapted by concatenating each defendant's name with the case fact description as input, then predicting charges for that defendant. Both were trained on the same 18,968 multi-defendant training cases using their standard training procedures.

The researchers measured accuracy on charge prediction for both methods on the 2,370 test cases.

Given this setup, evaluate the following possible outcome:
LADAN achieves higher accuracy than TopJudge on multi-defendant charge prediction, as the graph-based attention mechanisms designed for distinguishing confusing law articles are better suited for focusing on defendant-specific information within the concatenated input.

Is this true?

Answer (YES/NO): NO